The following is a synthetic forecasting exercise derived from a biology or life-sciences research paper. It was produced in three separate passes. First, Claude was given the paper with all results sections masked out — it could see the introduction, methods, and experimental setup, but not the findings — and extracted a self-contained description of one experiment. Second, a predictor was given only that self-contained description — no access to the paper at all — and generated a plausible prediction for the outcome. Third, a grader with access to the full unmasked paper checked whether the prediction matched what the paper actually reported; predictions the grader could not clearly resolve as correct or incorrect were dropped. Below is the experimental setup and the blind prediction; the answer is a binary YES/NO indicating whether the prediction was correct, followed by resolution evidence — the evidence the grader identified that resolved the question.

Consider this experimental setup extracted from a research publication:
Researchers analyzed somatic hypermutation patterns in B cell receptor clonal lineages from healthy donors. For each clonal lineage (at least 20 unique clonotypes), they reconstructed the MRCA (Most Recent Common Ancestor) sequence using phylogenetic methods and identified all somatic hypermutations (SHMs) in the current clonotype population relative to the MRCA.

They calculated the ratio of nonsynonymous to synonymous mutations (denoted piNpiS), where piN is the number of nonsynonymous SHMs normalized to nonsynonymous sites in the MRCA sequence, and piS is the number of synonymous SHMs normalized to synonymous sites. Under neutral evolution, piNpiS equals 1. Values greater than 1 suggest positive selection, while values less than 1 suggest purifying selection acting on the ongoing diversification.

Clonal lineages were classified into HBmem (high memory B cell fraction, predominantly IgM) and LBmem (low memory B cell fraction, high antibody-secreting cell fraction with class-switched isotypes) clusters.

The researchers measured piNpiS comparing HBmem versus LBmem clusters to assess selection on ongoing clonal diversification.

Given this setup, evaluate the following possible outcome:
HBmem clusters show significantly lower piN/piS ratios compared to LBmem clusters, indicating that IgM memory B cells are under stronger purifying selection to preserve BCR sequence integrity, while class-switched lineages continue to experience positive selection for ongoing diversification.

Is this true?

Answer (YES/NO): NO